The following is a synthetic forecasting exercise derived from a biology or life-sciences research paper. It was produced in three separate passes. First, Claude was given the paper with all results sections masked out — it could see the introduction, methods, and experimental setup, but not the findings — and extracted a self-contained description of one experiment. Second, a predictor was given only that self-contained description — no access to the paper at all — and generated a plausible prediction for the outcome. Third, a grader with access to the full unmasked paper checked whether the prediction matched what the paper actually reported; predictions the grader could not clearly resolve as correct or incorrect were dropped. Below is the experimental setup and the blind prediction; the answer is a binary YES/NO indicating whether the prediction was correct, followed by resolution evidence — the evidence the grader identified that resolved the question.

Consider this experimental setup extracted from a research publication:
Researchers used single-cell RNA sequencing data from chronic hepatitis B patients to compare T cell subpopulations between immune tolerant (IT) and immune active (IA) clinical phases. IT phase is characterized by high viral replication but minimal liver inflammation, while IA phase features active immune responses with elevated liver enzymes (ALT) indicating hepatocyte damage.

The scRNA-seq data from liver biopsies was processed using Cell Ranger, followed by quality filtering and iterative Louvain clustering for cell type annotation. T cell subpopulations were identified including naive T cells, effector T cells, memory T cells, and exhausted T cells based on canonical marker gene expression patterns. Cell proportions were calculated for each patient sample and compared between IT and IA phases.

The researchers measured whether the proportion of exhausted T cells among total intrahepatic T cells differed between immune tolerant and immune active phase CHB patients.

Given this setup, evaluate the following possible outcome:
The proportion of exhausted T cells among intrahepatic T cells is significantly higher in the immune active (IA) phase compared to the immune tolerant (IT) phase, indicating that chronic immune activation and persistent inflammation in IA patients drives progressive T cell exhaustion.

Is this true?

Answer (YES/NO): YES